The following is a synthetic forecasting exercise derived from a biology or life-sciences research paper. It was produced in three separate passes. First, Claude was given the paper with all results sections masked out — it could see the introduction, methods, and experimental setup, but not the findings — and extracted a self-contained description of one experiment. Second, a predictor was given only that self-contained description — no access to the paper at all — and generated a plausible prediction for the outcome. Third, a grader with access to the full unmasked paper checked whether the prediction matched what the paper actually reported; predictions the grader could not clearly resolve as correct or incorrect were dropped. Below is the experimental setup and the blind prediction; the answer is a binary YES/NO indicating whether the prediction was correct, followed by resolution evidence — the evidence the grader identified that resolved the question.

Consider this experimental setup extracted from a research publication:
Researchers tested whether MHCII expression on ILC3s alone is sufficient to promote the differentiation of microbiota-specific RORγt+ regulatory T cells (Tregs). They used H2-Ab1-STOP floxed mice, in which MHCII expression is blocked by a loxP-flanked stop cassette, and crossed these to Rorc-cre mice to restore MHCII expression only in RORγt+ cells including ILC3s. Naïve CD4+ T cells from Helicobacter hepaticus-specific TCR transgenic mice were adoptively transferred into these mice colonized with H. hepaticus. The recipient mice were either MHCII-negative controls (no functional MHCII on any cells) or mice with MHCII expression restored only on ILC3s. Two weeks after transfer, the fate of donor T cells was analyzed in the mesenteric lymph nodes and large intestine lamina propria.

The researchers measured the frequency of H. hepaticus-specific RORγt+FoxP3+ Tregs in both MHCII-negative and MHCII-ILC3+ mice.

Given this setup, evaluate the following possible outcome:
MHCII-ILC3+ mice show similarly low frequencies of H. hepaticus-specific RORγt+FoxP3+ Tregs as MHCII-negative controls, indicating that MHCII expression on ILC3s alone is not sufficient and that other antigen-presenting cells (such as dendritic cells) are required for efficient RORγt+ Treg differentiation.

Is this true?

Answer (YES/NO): NO